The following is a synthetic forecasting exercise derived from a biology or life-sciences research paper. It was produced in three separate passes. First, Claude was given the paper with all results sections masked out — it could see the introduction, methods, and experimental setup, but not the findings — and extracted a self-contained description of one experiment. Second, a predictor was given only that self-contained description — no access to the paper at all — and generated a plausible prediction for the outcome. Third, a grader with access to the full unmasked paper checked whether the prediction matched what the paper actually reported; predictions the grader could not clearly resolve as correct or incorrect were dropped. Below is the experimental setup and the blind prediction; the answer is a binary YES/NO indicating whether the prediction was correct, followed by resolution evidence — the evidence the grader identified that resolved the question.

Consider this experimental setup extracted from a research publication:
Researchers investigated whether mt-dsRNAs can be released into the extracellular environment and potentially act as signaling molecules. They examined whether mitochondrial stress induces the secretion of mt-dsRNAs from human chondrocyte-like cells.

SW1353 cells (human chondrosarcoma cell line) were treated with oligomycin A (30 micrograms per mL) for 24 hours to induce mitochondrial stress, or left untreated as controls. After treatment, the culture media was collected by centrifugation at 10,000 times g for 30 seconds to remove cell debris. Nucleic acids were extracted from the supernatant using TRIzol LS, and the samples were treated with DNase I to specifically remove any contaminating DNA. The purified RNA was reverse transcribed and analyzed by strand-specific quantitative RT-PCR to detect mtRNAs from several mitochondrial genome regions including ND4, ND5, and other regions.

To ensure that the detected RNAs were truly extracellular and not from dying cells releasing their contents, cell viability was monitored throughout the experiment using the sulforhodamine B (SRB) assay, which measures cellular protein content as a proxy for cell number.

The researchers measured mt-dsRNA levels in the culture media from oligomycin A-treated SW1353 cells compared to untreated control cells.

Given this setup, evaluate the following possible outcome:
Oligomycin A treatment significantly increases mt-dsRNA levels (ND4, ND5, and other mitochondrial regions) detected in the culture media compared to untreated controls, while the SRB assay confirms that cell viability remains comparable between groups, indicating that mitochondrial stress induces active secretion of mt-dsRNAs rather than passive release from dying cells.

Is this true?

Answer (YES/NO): NO